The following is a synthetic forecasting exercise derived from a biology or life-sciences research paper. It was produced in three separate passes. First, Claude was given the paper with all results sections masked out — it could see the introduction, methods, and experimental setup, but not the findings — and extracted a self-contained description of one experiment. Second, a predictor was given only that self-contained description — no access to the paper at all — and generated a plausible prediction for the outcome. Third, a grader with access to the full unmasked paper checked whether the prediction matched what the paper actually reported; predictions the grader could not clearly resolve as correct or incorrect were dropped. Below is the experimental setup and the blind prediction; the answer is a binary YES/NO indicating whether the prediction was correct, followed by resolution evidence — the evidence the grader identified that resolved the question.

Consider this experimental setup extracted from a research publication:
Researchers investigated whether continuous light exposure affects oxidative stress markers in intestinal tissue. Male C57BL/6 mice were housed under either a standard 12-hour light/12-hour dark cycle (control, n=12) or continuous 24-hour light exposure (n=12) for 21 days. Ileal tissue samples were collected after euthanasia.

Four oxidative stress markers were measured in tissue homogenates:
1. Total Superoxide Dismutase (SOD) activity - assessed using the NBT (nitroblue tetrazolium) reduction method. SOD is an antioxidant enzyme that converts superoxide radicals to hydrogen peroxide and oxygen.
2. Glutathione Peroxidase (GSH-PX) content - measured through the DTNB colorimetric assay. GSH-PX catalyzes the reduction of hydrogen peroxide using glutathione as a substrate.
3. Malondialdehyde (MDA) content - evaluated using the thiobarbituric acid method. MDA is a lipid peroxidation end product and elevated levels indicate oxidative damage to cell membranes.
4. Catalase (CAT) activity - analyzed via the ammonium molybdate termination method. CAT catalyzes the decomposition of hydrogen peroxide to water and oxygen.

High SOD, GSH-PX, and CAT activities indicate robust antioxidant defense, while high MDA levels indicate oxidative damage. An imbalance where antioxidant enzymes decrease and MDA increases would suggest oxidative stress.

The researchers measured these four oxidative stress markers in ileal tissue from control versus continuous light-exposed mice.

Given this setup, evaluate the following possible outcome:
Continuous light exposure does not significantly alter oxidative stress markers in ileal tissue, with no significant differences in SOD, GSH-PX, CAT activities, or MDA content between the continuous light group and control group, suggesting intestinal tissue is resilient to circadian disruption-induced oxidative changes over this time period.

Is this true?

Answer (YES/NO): NO